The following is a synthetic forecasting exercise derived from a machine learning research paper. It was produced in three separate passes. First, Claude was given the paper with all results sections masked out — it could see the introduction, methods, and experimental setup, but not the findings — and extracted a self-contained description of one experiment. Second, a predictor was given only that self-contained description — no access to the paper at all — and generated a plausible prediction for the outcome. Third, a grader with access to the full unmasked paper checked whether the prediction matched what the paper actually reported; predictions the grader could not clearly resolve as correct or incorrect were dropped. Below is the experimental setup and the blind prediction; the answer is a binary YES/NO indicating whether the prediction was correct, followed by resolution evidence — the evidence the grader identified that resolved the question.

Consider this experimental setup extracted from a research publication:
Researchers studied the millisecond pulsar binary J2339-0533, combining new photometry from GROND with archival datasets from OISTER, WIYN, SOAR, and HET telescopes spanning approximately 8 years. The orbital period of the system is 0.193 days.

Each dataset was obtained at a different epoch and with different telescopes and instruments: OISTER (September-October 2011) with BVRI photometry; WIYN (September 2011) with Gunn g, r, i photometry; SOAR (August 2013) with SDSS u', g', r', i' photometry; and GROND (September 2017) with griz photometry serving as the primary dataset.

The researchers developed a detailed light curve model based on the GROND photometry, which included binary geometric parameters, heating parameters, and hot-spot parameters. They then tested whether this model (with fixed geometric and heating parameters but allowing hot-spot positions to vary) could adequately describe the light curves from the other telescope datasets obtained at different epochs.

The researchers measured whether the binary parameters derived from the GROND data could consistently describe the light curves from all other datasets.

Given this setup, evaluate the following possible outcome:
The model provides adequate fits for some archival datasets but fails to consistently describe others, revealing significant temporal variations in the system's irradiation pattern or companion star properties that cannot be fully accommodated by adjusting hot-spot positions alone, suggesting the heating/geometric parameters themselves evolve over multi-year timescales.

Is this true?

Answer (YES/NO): NO